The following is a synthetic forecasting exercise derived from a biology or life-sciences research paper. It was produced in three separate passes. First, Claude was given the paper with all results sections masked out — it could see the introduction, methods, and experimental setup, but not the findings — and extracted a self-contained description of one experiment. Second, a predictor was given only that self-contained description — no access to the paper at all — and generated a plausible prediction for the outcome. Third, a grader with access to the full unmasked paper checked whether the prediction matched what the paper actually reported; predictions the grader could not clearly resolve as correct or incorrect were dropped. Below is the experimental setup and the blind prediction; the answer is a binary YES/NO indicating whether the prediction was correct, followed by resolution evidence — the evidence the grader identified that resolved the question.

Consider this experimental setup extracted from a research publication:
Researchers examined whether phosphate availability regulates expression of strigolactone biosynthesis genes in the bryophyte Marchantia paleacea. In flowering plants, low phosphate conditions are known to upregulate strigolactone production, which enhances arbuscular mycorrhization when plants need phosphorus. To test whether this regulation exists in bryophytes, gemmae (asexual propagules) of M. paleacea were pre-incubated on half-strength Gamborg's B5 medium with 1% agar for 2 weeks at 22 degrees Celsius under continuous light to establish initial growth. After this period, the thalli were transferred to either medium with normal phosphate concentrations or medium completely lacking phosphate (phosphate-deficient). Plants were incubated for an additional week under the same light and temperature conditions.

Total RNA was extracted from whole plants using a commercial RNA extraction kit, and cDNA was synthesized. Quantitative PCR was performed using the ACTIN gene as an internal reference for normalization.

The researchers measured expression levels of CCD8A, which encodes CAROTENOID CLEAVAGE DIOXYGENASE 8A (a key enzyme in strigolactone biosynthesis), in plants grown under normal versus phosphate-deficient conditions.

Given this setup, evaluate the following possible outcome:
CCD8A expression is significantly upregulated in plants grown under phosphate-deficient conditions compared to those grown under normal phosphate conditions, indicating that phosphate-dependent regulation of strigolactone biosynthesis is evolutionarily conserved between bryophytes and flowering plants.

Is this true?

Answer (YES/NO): YES